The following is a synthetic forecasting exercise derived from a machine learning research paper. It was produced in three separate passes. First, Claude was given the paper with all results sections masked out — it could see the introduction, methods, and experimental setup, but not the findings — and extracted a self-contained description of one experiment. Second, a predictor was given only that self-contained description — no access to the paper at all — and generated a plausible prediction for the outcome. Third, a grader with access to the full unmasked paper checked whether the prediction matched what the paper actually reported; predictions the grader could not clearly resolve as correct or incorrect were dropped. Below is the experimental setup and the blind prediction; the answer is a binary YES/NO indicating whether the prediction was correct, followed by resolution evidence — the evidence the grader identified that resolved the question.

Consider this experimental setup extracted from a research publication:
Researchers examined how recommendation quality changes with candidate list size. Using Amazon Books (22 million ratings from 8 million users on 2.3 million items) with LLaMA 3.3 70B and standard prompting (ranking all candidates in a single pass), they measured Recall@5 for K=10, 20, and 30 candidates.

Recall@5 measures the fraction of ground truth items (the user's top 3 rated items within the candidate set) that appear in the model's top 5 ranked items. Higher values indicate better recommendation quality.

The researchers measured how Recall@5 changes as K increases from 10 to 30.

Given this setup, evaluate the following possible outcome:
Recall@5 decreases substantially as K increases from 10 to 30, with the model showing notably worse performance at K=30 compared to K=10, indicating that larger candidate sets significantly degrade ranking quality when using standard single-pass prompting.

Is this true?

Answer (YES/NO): YES